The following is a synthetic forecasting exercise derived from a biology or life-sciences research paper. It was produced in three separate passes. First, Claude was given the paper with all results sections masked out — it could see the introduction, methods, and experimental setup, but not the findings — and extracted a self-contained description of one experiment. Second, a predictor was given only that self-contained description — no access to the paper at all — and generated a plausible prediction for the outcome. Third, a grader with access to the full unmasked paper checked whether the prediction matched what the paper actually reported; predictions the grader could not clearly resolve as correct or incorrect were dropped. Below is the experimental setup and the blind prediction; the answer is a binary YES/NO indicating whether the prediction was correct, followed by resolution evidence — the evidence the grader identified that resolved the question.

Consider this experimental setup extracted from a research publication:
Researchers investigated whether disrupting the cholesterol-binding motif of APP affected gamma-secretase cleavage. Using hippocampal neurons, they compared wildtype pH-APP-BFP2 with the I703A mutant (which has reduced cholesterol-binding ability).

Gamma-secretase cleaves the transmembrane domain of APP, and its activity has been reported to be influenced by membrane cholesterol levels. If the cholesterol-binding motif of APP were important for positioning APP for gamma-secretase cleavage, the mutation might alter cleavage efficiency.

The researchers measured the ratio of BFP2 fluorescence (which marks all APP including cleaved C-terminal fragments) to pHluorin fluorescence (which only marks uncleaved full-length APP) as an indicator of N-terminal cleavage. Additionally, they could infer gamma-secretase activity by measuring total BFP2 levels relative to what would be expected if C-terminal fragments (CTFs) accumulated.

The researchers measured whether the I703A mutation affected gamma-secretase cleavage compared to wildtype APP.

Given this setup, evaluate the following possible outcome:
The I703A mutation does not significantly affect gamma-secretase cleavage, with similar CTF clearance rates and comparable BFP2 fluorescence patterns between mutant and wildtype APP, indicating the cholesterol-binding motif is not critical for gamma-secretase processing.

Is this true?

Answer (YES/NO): YES